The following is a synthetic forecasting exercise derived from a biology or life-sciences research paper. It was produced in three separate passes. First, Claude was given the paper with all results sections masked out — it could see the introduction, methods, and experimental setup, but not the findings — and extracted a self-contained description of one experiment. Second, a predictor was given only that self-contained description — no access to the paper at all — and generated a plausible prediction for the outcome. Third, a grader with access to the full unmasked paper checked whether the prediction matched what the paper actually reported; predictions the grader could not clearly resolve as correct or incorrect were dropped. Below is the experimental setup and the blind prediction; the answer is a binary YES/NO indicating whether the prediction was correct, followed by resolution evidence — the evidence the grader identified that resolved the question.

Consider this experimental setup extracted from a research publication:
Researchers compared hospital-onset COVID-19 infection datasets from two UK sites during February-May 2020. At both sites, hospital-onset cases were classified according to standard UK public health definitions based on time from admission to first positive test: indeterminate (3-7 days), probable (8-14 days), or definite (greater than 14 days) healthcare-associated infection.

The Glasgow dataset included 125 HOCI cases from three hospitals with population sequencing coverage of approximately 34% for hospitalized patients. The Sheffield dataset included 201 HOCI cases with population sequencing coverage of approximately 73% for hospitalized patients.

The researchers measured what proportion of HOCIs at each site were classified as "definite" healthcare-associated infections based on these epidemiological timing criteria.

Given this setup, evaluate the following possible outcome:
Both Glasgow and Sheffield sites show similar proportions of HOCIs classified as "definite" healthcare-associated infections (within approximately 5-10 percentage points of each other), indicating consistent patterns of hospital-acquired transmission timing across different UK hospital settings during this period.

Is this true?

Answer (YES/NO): NO